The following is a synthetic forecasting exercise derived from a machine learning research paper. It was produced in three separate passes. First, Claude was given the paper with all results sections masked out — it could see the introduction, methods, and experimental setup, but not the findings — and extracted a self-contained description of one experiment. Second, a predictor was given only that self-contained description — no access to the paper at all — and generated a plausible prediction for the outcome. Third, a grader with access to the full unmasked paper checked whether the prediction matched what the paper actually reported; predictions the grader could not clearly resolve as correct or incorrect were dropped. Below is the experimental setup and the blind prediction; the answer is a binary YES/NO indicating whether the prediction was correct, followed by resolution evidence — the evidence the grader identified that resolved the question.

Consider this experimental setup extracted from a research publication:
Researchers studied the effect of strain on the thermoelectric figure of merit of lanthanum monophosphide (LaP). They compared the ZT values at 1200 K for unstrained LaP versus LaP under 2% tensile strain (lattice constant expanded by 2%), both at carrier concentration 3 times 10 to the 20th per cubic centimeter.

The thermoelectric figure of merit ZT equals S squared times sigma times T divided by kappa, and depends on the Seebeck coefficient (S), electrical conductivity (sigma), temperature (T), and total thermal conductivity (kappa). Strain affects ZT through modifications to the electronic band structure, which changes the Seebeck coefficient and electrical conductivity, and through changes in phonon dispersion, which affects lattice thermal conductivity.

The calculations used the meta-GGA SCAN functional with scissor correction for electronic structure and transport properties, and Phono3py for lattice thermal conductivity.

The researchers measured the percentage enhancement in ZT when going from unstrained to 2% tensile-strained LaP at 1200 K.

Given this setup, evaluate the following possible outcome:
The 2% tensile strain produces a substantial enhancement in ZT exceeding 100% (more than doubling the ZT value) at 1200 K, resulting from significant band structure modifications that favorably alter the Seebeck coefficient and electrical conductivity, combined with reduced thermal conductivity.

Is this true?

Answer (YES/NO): NO